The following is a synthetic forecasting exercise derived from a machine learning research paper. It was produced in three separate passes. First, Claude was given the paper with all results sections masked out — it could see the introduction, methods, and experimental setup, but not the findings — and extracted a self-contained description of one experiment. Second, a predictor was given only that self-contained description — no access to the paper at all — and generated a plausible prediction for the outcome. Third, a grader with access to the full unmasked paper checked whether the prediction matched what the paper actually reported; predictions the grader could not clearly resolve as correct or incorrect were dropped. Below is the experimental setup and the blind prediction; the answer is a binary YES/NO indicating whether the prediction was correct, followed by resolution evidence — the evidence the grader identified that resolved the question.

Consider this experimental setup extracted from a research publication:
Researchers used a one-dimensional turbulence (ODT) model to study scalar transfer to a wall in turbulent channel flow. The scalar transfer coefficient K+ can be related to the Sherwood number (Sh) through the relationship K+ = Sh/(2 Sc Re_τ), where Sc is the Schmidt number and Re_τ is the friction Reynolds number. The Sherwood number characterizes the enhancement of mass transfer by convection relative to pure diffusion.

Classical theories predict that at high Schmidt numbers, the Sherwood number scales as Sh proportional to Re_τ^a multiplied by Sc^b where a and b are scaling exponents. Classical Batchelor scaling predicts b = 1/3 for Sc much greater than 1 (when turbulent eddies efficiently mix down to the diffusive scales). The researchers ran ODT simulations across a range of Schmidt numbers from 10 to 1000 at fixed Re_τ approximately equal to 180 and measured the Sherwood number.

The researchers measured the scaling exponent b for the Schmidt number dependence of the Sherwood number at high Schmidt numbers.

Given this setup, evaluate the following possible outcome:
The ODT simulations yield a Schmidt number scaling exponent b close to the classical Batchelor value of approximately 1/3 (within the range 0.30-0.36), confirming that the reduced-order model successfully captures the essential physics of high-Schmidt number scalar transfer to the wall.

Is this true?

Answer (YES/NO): NO